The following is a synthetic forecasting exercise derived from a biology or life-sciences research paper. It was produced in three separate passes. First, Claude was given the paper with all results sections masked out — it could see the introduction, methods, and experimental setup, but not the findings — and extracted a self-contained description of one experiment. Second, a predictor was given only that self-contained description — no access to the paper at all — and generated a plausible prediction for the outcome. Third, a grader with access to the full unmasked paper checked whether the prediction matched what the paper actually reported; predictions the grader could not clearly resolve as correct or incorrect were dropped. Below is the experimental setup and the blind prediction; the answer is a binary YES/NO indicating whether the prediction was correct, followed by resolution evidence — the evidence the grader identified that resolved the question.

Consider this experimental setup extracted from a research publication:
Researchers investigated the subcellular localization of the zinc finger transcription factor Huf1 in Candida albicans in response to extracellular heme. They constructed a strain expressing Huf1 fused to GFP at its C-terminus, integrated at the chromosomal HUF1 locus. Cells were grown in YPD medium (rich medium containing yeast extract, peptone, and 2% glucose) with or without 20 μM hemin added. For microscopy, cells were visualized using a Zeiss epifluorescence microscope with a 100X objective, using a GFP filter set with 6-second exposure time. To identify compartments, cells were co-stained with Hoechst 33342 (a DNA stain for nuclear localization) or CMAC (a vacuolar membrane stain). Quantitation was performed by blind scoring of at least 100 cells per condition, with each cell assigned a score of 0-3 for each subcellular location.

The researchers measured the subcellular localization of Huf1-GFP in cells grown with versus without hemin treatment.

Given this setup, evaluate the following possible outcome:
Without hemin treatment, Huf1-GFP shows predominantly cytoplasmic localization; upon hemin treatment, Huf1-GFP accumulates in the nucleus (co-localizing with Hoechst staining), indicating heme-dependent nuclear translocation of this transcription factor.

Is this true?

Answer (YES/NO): NO